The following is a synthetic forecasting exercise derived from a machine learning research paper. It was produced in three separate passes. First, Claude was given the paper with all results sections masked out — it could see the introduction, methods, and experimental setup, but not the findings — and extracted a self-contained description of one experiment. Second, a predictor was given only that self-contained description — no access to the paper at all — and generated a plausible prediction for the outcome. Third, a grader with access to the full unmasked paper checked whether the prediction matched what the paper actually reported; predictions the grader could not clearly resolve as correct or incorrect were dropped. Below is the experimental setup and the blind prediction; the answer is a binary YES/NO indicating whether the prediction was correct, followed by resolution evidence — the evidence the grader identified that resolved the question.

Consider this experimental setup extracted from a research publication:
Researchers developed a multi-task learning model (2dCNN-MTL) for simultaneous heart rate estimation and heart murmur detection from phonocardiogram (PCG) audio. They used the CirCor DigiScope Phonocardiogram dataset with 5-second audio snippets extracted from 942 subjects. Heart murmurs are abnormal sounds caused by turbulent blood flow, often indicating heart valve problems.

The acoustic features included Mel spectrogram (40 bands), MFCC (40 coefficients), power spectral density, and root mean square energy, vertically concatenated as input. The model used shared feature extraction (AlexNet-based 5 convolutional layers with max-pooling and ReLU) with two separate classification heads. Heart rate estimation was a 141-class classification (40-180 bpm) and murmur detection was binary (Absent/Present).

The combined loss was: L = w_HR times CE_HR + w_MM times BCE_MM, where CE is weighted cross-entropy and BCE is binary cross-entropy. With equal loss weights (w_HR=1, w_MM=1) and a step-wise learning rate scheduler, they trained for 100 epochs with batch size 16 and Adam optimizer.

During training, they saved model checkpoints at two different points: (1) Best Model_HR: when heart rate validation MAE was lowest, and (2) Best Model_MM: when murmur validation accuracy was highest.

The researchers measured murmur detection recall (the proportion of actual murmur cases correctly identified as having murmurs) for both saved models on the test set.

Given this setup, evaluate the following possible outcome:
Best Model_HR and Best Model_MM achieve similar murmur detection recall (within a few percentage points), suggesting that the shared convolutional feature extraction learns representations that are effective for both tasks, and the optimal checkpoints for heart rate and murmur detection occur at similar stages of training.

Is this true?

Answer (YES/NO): YES